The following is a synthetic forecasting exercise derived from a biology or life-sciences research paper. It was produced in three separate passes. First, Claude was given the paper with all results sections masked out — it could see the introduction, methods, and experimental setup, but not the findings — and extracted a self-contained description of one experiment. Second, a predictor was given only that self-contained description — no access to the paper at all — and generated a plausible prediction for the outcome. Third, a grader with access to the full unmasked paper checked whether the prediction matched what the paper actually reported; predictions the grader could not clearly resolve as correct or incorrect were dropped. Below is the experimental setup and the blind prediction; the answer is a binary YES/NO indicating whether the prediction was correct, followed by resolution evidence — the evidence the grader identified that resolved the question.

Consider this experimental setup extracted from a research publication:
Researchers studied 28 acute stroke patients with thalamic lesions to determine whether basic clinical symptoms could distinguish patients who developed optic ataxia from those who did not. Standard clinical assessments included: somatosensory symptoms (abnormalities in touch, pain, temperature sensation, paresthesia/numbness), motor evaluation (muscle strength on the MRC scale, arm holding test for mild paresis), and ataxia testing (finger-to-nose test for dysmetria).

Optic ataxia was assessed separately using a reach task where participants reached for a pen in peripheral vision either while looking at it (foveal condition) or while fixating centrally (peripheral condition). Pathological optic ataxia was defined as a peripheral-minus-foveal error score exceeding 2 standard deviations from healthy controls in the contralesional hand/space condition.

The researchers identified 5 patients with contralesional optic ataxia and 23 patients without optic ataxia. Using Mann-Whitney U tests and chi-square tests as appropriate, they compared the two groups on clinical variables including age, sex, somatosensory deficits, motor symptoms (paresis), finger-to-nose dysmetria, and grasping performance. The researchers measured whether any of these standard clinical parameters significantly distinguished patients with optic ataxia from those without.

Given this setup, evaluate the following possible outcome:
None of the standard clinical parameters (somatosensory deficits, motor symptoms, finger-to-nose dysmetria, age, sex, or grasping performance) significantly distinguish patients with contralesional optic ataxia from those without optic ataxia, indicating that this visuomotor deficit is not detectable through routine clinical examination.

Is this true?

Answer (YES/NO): YES